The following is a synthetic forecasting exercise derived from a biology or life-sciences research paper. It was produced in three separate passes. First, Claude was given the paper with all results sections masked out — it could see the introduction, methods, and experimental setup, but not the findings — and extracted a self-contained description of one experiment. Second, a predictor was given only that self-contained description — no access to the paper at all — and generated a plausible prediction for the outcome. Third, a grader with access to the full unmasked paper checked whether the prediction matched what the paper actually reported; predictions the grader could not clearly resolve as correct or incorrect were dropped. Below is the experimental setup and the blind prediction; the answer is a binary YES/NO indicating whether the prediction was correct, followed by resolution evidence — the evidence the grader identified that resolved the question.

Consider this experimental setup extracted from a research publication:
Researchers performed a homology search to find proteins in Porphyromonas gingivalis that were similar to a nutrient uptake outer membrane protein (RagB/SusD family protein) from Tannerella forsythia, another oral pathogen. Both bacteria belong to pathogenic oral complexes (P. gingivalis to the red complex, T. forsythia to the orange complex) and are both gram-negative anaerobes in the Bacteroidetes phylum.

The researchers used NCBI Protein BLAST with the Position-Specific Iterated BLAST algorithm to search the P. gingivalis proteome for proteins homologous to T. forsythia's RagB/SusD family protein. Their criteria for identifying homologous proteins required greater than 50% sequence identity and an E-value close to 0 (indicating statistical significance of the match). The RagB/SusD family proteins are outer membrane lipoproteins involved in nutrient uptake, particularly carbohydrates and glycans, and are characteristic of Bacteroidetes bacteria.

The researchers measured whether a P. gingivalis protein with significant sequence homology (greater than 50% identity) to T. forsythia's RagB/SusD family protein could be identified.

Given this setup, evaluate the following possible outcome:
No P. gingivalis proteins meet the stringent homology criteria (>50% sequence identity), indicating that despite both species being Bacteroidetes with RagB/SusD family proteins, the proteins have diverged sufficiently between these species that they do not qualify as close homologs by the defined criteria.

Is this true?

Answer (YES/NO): YES